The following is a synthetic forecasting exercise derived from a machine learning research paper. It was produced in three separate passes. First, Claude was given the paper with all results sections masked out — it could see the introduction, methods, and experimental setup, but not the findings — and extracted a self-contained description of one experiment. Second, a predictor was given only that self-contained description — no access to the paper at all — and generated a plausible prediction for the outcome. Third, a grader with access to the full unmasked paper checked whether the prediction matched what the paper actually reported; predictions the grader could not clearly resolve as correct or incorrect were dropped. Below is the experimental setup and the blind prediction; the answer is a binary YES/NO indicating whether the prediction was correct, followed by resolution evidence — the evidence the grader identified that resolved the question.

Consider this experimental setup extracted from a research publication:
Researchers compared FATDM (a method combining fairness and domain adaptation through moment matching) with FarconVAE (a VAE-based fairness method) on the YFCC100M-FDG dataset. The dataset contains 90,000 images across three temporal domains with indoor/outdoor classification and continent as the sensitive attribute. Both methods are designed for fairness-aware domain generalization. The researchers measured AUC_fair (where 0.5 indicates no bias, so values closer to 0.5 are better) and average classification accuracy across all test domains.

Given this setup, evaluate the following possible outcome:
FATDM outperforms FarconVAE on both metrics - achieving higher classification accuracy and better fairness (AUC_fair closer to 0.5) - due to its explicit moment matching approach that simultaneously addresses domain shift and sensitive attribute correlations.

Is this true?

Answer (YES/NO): YES